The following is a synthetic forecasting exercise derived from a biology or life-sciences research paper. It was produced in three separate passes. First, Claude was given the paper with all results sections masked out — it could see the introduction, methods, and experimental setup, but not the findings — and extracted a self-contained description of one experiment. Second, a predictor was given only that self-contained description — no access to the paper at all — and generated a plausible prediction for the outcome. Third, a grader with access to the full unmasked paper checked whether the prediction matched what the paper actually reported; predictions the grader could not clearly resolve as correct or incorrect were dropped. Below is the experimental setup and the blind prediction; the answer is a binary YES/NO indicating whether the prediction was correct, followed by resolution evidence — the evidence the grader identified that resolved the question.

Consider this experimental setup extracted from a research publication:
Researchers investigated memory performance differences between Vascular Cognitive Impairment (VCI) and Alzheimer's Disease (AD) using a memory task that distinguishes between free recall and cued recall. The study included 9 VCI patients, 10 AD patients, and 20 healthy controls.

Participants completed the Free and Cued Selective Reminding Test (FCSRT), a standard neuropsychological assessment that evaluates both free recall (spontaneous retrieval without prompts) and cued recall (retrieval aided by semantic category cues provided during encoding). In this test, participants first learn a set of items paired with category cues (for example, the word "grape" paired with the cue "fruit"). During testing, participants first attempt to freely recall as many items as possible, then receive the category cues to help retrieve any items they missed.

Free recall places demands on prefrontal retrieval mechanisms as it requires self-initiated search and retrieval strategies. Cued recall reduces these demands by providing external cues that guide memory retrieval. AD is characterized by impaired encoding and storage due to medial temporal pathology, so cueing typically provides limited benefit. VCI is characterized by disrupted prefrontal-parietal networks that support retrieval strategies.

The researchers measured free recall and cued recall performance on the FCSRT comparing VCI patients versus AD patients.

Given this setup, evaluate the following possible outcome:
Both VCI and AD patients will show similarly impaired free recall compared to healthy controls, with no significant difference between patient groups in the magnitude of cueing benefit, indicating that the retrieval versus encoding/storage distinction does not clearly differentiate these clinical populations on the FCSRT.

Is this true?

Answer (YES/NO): NO